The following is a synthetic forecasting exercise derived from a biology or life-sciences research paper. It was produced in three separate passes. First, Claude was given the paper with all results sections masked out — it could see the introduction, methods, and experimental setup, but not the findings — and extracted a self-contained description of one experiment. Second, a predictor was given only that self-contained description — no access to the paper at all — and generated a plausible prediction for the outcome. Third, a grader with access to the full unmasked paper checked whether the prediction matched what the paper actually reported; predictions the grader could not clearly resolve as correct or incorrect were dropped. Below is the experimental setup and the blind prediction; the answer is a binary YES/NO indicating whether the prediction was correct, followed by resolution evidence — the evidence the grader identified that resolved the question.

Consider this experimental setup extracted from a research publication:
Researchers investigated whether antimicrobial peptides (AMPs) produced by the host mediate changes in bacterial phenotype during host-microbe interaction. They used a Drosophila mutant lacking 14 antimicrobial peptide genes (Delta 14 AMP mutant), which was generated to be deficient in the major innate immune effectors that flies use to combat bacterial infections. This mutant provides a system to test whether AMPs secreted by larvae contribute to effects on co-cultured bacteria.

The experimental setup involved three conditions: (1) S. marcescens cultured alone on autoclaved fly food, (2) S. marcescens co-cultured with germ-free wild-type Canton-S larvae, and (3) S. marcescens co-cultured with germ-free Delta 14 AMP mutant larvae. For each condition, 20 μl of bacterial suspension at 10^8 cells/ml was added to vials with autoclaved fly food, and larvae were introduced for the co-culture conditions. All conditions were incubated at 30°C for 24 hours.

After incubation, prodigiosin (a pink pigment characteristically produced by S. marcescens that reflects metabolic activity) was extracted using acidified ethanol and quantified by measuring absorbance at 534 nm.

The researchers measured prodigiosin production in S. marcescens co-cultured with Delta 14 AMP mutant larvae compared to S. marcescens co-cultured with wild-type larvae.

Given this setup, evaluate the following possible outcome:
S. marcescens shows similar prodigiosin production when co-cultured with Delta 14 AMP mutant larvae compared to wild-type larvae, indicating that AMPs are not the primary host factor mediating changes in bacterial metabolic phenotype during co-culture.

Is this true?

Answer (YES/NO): NO